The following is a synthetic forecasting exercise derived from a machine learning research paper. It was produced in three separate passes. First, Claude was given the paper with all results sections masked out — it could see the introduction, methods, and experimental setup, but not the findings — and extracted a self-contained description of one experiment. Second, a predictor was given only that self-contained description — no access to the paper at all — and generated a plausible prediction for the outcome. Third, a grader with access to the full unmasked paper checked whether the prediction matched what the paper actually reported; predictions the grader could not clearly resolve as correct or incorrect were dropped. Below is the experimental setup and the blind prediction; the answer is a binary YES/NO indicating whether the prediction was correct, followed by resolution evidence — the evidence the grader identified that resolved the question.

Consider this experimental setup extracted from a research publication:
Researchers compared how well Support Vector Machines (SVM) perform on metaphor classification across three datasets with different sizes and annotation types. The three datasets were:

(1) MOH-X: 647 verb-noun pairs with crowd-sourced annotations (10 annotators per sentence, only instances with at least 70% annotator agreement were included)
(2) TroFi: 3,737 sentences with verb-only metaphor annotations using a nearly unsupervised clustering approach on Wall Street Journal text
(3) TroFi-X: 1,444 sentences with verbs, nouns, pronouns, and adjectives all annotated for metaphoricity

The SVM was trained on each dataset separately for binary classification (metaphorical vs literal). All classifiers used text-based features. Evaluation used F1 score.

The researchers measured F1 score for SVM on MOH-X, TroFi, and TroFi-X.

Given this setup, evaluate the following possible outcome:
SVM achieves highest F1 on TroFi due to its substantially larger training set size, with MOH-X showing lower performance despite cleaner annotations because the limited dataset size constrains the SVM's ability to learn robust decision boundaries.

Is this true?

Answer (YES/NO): YES